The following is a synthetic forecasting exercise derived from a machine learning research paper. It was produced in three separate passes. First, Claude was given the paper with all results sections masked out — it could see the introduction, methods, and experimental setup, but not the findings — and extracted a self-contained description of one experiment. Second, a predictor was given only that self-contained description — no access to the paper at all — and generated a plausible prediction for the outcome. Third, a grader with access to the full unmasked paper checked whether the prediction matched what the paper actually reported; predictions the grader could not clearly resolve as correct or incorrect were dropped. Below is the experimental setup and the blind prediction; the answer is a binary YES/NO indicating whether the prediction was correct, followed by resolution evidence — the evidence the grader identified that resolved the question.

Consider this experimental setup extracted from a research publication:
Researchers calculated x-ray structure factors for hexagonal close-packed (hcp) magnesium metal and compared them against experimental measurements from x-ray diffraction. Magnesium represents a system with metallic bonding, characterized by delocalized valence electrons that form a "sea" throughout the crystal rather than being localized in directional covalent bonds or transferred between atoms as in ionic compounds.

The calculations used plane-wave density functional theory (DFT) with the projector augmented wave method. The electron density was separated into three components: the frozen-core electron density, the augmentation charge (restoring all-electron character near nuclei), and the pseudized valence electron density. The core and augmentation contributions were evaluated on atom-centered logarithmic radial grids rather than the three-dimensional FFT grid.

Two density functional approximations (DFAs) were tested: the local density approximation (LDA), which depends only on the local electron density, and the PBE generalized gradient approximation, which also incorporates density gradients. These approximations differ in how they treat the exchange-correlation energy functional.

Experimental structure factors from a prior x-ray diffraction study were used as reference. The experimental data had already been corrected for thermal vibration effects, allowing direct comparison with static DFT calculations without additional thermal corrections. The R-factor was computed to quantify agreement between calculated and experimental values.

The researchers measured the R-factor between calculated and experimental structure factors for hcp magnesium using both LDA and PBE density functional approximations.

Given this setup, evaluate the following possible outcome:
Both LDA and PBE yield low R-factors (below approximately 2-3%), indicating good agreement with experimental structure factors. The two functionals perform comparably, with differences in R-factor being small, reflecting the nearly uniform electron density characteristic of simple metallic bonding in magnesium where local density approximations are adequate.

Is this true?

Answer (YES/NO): NO